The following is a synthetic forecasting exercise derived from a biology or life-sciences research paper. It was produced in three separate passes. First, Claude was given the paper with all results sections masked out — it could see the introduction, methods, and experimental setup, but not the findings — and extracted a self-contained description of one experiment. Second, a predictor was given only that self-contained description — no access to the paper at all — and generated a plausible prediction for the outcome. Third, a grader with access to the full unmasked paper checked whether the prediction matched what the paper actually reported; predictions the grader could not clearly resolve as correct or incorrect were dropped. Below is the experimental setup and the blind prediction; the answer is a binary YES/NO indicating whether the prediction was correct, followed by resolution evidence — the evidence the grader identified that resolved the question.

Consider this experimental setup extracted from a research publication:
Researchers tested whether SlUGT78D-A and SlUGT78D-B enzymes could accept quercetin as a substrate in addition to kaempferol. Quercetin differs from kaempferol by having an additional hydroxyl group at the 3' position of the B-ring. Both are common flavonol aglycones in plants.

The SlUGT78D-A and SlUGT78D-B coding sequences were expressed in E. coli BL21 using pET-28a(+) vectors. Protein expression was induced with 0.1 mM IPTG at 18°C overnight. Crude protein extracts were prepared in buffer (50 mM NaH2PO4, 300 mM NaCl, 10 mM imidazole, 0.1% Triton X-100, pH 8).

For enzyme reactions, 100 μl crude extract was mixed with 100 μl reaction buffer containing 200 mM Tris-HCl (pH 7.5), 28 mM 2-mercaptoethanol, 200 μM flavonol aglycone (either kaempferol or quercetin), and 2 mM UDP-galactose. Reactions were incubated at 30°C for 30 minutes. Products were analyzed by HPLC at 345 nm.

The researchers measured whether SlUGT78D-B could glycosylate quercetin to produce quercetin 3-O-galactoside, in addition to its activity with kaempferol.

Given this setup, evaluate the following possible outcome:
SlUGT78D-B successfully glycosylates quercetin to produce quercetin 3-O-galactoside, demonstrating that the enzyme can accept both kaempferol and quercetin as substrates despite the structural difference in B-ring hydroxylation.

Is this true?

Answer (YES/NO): YES